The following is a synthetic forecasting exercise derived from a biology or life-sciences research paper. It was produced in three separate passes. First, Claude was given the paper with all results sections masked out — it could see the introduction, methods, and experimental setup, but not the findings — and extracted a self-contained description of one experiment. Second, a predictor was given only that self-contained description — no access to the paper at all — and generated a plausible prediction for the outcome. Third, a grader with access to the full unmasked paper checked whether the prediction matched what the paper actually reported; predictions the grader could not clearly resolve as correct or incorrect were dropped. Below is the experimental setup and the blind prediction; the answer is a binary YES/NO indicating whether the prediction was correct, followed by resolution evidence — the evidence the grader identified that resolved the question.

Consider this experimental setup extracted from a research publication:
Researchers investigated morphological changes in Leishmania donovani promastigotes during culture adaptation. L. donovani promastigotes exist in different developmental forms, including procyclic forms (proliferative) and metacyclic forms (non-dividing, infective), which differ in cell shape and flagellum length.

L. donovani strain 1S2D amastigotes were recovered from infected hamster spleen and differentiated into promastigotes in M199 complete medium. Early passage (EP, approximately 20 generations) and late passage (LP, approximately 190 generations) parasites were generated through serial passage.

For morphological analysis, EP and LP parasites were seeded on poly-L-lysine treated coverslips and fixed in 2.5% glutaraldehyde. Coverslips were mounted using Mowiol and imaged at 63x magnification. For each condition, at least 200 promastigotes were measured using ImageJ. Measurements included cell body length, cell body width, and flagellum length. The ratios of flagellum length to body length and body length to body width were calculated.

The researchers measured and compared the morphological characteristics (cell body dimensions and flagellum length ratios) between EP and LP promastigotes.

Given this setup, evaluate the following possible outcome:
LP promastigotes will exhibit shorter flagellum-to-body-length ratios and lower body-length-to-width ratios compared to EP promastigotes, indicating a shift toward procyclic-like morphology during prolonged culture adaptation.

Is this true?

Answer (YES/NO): NO